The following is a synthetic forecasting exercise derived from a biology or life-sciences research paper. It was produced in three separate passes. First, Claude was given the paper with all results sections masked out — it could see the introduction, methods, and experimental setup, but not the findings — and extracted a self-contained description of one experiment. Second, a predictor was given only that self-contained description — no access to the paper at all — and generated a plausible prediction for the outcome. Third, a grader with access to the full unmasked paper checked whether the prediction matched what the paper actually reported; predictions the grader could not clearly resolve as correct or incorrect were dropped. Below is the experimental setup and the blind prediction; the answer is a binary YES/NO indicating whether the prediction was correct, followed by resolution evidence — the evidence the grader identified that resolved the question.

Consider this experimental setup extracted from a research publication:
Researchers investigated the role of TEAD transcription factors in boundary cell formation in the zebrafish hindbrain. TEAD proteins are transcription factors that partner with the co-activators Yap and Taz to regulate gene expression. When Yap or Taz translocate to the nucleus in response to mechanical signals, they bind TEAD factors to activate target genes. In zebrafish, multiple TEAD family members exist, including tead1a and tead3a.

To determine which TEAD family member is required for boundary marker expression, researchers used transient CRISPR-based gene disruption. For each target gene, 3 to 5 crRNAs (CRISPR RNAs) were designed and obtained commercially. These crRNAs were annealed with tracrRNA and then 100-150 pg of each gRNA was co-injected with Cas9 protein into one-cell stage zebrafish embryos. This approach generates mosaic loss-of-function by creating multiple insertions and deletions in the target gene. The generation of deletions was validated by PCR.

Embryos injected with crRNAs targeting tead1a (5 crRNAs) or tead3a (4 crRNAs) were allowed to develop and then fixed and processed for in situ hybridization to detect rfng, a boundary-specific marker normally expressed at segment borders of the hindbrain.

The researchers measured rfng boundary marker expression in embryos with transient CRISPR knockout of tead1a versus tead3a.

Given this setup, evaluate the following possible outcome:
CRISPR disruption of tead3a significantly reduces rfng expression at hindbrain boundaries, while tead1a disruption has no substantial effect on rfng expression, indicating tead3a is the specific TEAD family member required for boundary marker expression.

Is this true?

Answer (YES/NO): NO